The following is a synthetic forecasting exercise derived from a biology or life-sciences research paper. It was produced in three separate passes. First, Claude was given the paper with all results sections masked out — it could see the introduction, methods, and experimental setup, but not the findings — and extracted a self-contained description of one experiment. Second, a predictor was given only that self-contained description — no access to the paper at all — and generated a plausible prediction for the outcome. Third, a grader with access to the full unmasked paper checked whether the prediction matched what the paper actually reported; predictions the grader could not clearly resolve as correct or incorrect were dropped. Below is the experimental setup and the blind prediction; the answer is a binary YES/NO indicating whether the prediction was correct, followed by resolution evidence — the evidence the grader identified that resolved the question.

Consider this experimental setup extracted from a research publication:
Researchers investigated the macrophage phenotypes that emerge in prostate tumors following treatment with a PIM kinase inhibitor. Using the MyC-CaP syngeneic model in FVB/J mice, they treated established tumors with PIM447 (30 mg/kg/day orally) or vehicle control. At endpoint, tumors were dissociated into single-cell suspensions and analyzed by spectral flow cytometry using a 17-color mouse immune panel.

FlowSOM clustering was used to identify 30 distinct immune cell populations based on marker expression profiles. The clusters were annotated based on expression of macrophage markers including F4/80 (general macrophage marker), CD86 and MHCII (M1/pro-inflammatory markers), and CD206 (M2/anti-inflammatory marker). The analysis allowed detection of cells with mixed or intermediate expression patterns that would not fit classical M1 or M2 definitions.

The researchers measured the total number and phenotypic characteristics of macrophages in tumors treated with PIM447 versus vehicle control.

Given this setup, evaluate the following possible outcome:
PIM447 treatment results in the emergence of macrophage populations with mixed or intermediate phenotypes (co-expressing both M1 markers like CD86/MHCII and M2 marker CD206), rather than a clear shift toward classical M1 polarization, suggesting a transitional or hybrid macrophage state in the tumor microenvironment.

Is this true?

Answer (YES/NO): YES